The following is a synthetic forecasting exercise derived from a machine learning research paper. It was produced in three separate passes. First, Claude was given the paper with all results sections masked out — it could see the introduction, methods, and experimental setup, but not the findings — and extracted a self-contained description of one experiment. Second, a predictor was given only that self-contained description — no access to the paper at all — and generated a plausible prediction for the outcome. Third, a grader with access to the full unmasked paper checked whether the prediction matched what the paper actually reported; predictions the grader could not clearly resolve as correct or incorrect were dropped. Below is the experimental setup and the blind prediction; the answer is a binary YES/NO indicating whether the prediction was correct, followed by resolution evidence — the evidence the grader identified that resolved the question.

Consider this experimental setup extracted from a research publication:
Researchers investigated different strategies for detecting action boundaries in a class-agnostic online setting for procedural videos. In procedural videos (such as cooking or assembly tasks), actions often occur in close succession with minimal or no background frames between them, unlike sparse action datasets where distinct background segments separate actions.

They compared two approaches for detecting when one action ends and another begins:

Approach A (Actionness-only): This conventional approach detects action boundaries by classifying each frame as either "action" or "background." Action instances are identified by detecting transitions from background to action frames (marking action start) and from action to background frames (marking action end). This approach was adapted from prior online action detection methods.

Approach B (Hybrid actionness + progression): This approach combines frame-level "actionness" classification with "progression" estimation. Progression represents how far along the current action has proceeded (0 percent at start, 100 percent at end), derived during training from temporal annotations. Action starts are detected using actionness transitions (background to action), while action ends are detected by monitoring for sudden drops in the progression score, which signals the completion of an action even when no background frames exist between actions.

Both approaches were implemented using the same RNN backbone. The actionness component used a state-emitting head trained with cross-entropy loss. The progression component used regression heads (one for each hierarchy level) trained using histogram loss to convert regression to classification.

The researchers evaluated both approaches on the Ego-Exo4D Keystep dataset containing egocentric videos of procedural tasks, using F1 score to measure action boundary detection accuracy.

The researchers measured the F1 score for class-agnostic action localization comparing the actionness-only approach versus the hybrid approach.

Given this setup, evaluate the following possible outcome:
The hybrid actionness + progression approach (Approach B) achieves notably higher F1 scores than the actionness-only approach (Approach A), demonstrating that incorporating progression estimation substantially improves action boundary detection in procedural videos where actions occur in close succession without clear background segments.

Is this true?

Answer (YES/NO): YES